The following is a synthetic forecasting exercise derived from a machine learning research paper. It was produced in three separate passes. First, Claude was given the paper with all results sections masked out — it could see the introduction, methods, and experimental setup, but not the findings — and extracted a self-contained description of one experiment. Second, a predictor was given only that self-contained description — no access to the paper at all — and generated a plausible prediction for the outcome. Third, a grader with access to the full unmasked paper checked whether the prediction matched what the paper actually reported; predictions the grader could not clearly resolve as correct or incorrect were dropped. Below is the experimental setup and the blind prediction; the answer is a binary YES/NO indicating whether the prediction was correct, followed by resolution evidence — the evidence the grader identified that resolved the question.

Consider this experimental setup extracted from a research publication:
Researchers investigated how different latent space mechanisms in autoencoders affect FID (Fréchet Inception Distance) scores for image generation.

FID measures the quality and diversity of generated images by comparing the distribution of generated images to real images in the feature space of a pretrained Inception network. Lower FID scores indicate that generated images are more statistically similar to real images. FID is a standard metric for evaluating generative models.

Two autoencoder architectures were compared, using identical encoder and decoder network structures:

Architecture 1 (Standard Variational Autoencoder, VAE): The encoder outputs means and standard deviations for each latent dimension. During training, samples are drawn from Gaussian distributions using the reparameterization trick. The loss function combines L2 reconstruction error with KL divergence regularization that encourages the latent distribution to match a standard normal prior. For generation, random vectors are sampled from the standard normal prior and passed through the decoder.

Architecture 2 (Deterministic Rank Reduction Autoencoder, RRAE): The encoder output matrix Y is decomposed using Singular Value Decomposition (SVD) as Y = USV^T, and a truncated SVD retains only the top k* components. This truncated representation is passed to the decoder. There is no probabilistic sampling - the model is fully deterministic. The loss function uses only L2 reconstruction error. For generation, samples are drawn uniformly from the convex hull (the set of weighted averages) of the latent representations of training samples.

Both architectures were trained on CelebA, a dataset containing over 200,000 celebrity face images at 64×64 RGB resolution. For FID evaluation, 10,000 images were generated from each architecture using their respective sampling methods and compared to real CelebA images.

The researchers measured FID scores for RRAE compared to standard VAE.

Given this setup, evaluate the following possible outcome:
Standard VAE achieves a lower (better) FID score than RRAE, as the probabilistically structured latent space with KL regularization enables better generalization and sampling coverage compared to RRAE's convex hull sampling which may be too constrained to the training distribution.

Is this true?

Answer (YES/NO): YES